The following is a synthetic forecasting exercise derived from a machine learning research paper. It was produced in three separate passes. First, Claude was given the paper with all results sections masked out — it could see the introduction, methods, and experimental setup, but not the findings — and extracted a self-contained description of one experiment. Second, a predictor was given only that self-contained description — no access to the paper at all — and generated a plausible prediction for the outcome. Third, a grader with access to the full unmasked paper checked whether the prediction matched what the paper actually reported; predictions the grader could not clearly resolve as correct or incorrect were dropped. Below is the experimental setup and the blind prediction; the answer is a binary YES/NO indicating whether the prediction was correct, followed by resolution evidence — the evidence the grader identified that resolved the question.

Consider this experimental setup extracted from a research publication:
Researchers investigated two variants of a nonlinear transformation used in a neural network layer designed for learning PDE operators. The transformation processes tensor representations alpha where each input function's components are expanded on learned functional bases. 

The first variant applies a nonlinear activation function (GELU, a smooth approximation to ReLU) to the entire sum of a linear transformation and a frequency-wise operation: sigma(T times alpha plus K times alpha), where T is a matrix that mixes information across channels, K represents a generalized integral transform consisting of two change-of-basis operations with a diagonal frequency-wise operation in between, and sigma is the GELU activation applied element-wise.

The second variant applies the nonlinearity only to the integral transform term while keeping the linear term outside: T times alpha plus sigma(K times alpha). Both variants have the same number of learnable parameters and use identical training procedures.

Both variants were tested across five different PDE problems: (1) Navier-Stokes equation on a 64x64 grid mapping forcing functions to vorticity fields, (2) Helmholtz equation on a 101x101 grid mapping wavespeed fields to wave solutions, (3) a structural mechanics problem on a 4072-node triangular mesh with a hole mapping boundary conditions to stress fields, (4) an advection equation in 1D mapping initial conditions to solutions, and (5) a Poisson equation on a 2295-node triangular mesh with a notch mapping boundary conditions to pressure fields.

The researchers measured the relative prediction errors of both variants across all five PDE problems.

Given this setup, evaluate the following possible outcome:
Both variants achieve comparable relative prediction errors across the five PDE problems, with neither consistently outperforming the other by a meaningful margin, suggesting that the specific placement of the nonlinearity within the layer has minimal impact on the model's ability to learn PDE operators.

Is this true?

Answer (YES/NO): YES